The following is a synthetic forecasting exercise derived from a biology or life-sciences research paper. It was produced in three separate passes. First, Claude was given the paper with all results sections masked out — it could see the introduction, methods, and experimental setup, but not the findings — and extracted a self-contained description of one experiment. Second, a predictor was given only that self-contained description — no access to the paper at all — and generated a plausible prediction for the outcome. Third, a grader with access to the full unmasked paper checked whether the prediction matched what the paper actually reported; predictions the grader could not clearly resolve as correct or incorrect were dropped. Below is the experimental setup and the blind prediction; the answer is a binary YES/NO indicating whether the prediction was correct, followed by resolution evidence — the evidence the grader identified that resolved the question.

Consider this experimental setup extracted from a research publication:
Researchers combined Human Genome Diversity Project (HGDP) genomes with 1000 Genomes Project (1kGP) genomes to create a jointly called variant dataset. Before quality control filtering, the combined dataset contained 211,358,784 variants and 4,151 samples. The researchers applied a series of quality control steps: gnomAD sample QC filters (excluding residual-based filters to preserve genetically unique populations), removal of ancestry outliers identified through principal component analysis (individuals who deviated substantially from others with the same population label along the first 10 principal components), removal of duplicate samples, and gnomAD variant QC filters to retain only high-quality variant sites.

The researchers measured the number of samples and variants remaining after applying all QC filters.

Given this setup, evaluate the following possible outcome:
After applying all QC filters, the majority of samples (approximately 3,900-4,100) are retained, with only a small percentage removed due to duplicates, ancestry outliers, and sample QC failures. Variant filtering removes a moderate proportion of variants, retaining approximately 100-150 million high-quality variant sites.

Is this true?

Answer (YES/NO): NO